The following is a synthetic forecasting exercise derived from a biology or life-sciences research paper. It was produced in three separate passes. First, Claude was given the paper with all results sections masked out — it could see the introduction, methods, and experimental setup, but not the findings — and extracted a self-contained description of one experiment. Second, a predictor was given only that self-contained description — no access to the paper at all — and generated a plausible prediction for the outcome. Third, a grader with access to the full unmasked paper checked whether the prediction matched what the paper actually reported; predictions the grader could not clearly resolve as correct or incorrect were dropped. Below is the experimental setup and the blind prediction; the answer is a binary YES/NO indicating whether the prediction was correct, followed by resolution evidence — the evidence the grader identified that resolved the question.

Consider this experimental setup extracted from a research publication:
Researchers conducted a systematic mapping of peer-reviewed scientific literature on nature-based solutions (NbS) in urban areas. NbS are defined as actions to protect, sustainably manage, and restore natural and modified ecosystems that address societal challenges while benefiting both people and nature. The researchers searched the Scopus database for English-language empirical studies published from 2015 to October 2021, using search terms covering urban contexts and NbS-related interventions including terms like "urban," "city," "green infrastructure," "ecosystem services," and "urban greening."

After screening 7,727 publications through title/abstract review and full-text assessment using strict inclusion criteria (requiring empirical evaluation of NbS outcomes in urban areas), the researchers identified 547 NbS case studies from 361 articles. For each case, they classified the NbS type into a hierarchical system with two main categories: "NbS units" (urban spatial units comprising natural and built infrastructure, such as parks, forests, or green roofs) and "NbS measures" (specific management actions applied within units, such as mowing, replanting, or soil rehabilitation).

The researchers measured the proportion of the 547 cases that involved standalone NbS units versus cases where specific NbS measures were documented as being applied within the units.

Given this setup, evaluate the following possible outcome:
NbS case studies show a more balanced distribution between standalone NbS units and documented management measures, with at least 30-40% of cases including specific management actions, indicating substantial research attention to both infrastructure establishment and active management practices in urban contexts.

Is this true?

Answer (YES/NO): NO